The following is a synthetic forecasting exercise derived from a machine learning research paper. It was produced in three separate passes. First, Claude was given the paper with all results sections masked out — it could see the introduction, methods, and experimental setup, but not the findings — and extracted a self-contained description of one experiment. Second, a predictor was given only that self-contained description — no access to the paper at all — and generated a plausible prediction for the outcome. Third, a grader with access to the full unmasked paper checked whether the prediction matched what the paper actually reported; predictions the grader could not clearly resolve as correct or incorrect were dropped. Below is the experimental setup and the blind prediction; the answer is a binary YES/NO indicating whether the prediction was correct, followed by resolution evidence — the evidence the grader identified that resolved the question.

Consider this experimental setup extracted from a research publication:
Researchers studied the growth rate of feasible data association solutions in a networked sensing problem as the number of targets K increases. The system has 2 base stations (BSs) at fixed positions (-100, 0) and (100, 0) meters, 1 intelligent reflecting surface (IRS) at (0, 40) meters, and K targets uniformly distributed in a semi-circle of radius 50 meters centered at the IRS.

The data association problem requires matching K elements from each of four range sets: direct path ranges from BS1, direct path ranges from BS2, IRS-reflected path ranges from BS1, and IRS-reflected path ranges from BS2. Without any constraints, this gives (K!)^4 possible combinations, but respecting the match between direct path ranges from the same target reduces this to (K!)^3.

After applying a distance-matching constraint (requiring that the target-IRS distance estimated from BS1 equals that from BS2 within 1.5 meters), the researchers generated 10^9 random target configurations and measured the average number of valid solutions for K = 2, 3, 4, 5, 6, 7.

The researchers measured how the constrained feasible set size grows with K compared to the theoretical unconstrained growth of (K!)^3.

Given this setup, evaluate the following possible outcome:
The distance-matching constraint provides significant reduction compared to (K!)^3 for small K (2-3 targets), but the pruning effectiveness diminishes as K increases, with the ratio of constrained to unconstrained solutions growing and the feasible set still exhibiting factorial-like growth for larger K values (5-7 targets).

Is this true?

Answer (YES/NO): NO